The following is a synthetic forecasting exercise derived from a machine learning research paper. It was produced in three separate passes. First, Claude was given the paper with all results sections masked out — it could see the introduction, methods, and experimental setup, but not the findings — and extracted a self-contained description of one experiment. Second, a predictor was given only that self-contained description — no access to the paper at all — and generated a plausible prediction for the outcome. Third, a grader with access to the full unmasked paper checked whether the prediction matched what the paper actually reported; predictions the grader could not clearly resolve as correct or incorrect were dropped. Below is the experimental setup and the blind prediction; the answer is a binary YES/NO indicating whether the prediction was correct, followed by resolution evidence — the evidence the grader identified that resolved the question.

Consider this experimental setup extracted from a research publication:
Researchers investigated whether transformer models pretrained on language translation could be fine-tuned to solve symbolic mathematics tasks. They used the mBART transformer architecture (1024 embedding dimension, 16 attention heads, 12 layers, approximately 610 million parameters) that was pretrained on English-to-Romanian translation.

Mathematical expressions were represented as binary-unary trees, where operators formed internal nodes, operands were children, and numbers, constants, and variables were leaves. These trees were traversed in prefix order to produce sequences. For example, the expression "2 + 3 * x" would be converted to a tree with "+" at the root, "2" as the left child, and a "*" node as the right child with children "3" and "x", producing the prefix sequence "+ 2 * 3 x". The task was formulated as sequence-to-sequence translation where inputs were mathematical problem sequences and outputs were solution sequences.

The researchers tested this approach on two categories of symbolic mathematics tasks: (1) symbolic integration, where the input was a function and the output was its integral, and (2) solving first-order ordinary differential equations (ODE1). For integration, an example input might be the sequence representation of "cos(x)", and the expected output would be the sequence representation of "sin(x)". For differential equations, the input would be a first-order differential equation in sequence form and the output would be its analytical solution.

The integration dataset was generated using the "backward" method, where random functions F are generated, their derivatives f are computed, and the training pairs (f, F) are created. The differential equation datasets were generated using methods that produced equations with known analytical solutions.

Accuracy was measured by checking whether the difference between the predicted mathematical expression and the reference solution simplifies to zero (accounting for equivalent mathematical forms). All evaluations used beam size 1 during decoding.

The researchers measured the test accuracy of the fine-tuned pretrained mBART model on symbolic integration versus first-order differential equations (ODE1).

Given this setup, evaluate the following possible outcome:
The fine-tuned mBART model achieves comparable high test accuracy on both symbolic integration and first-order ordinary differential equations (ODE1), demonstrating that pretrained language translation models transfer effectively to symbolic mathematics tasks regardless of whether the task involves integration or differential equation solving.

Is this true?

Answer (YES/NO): NO